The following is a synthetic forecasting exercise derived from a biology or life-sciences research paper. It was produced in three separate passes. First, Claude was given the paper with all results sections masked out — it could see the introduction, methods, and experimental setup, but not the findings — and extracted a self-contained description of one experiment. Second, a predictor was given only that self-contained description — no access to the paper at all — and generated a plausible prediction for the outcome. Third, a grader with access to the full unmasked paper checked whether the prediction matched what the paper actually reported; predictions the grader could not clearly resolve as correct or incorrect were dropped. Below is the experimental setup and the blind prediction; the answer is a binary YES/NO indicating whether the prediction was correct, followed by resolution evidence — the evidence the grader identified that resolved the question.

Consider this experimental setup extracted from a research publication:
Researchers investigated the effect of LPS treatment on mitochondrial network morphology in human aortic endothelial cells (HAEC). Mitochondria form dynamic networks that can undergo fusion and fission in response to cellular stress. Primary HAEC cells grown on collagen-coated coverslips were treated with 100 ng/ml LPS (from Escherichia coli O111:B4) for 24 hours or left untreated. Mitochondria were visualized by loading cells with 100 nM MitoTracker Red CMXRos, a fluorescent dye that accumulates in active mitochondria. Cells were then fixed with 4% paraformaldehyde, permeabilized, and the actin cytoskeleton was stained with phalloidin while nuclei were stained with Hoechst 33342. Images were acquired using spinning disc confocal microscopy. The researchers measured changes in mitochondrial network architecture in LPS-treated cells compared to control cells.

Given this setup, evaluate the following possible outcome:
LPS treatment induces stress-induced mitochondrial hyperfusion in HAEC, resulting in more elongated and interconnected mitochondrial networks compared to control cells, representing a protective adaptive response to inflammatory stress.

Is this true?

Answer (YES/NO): NO